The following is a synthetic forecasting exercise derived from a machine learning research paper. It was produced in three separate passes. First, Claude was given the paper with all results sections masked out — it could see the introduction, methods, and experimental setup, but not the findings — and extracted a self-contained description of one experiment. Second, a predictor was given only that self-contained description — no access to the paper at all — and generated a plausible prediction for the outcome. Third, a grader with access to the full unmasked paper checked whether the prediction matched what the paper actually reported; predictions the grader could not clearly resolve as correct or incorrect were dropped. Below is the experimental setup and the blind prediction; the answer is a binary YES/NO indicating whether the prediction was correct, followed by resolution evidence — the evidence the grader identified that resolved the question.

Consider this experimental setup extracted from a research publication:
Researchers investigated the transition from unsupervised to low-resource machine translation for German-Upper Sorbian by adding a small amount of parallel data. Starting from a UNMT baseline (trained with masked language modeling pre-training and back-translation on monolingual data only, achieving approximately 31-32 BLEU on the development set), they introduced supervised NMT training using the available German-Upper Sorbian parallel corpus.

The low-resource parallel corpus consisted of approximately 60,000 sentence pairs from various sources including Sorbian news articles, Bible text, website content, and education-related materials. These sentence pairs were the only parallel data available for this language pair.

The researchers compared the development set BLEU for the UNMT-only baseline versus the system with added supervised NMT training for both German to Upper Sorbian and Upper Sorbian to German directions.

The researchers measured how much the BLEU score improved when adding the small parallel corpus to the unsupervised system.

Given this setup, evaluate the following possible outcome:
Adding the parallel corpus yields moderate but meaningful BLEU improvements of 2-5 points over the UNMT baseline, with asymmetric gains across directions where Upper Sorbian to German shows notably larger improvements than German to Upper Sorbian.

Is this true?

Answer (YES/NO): NO